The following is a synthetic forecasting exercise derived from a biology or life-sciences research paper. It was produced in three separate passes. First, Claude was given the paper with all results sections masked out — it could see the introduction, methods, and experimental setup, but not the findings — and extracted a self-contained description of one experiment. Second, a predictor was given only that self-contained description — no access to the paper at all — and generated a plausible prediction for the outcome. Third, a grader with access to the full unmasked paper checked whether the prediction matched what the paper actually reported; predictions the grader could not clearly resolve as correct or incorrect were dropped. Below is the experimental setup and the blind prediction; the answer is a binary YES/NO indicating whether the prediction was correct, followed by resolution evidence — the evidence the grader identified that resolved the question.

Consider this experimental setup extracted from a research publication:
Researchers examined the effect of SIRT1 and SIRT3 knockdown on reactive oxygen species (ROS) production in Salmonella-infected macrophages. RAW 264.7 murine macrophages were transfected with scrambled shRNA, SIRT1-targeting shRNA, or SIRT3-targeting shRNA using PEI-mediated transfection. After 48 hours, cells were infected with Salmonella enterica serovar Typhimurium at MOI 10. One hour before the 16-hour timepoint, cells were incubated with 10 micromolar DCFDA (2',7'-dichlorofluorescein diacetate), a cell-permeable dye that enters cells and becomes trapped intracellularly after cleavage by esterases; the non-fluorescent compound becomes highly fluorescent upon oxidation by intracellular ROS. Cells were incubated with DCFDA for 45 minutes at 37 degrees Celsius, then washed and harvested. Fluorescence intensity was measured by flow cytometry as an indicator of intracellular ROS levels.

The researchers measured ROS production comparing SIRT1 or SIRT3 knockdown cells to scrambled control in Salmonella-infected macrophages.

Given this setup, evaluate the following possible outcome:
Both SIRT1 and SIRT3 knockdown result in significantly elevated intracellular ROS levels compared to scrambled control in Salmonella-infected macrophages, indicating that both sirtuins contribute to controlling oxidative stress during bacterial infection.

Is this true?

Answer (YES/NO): YES